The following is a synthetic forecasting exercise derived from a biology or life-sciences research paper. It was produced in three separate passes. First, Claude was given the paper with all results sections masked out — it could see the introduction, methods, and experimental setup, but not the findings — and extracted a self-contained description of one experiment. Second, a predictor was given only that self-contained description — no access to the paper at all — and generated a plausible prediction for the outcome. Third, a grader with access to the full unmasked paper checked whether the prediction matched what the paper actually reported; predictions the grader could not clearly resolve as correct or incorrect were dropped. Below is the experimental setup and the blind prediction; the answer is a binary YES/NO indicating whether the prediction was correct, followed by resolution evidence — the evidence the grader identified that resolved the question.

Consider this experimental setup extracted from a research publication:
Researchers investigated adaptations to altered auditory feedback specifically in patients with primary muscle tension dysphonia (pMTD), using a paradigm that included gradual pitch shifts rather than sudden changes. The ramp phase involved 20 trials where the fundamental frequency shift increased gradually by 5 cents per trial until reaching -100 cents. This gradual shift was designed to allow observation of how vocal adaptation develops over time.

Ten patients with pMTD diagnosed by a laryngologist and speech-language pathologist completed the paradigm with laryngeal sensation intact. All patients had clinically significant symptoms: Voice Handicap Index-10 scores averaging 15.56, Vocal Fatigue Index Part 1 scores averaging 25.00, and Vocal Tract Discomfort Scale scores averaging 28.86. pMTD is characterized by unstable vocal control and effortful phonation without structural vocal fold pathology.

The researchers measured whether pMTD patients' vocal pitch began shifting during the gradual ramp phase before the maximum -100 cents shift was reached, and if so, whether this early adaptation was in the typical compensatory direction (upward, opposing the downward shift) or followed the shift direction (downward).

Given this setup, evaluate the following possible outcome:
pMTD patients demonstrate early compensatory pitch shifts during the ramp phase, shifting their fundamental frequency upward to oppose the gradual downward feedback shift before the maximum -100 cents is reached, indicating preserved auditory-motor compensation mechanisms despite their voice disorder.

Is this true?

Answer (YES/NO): NO